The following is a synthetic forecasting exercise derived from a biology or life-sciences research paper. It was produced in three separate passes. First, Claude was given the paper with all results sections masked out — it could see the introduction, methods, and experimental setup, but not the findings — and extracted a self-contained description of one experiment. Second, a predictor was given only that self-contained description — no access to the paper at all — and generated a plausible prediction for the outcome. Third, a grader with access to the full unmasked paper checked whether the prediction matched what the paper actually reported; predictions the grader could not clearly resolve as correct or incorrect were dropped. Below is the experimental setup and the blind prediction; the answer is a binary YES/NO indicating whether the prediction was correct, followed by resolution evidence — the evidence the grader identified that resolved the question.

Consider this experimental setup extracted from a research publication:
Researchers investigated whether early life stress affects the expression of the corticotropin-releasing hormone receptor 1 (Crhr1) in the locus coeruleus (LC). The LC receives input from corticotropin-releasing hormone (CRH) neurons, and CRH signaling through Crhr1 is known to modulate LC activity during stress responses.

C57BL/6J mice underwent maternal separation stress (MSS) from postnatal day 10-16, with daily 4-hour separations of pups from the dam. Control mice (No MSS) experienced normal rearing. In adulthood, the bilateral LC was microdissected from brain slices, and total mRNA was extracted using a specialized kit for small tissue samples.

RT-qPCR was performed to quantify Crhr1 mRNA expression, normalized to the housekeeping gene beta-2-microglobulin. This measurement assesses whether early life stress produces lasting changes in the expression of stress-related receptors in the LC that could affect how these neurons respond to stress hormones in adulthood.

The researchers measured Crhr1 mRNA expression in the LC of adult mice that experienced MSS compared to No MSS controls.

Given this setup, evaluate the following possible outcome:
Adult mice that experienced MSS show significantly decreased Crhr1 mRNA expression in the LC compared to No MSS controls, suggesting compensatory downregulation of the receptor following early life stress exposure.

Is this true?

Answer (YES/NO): NO